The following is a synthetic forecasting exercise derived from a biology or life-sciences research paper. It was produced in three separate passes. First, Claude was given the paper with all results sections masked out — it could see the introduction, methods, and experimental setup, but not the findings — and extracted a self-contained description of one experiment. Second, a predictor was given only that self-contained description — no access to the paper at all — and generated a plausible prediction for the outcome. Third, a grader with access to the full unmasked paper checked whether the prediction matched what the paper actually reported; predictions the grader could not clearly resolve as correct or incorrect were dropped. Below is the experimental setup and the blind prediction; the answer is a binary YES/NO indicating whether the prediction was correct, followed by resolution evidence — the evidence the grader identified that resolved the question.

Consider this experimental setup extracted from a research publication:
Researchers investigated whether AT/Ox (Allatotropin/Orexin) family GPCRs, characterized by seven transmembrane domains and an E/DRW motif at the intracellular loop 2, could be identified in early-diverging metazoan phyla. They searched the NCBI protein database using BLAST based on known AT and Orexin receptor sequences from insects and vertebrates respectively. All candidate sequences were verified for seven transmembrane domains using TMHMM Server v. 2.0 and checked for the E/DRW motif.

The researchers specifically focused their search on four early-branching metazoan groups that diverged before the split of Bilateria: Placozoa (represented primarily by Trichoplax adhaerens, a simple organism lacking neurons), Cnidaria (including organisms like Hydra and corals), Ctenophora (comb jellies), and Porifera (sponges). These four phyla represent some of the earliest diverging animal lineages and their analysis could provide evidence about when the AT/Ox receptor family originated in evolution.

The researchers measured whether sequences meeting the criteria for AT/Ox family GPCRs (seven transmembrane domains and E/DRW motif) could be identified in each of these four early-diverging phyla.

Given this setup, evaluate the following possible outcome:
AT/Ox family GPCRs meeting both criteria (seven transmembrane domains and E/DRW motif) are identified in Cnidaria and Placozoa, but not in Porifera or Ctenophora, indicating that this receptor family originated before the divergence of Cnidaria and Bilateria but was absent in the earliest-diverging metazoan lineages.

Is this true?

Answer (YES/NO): YES